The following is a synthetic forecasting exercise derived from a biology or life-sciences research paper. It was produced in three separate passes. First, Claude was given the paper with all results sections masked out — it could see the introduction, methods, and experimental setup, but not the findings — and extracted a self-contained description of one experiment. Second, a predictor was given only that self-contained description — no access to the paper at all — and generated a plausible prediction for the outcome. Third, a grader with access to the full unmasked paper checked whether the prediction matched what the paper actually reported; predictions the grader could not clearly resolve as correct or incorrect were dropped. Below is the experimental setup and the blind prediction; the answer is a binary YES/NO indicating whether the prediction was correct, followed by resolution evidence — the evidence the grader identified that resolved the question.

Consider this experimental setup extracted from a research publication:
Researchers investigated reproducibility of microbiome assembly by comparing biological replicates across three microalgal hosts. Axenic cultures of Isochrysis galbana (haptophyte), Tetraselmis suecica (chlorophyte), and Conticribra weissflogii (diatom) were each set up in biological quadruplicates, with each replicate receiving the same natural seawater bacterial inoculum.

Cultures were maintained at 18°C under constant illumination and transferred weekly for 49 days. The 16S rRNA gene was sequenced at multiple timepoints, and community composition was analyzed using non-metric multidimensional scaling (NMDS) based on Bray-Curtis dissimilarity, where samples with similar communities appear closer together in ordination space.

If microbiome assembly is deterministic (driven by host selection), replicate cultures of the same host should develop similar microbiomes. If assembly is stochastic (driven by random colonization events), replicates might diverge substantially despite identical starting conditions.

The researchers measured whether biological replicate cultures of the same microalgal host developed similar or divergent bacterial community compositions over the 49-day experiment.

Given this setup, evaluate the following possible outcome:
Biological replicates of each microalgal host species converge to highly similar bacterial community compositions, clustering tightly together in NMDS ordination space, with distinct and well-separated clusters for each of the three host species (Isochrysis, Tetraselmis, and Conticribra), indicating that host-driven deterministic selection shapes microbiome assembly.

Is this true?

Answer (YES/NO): NO